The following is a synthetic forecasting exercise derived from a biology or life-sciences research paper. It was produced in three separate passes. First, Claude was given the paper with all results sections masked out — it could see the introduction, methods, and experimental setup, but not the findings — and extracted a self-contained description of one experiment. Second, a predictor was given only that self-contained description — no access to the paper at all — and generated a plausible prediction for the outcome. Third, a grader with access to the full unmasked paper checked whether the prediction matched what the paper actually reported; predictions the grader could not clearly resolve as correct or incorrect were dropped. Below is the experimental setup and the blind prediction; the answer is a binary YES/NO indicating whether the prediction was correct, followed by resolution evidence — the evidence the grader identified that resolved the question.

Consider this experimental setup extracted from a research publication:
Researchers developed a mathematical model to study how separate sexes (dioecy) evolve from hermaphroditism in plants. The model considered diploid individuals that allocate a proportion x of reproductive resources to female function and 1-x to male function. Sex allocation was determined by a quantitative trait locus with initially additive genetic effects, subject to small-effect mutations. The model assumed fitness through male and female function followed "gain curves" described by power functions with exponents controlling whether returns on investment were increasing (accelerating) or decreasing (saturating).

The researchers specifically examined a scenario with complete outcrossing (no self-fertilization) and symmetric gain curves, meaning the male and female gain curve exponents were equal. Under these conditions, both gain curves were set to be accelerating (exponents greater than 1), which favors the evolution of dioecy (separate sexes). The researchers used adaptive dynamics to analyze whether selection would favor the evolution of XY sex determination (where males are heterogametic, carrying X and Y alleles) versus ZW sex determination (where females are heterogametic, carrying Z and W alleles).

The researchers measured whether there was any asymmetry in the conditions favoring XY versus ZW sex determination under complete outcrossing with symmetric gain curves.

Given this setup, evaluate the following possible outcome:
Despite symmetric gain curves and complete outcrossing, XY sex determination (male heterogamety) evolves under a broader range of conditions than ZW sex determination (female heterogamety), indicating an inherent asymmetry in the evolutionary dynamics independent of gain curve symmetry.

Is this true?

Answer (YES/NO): NO